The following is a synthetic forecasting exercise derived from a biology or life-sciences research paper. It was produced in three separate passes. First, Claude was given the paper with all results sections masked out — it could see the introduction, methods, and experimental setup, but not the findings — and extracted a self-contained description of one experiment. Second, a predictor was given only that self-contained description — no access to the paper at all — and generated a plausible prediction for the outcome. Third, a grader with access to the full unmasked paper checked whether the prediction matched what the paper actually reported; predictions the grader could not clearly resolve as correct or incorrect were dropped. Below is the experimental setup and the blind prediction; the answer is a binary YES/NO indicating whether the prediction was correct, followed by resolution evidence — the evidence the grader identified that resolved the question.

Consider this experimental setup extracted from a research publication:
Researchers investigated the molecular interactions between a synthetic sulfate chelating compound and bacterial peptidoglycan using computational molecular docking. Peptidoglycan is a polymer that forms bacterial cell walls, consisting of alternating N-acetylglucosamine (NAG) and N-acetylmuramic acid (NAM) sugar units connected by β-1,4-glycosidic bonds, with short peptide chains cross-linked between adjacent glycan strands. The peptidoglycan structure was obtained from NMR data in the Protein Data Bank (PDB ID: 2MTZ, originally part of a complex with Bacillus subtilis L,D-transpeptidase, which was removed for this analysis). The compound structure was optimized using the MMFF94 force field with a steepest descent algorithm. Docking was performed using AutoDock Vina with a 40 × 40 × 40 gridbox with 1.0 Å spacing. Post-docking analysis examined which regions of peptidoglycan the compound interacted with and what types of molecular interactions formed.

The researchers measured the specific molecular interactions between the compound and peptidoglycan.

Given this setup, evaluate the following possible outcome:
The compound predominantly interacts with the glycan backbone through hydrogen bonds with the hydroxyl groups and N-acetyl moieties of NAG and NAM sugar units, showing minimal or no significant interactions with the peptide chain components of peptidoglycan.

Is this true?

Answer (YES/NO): NO